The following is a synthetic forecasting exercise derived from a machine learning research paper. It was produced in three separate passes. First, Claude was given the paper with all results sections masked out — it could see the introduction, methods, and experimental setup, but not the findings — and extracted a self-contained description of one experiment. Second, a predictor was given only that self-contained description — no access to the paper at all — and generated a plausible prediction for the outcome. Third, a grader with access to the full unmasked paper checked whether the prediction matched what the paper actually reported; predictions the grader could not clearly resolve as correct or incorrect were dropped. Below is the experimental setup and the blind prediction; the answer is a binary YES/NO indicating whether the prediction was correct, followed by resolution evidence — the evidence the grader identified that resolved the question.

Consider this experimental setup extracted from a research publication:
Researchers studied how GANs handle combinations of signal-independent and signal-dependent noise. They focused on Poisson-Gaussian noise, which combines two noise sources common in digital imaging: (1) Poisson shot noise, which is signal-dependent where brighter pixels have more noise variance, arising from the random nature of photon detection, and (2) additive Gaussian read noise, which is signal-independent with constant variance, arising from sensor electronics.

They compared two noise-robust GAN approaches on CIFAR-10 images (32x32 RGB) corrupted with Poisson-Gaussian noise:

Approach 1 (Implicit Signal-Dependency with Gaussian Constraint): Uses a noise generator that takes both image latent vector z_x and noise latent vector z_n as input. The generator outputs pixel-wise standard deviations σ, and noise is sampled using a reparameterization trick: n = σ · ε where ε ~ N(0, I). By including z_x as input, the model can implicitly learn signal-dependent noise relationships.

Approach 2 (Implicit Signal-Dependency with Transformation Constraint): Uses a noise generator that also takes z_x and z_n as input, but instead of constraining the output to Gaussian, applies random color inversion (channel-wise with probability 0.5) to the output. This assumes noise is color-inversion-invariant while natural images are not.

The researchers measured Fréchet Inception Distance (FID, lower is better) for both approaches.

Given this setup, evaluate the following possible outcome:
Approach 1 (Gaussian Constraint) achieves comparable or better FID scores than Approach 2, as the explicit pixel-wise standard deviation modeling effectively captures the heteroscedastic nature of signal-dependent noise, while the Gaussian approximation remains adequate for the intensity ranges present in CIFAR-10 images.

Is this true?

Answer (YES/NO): YES